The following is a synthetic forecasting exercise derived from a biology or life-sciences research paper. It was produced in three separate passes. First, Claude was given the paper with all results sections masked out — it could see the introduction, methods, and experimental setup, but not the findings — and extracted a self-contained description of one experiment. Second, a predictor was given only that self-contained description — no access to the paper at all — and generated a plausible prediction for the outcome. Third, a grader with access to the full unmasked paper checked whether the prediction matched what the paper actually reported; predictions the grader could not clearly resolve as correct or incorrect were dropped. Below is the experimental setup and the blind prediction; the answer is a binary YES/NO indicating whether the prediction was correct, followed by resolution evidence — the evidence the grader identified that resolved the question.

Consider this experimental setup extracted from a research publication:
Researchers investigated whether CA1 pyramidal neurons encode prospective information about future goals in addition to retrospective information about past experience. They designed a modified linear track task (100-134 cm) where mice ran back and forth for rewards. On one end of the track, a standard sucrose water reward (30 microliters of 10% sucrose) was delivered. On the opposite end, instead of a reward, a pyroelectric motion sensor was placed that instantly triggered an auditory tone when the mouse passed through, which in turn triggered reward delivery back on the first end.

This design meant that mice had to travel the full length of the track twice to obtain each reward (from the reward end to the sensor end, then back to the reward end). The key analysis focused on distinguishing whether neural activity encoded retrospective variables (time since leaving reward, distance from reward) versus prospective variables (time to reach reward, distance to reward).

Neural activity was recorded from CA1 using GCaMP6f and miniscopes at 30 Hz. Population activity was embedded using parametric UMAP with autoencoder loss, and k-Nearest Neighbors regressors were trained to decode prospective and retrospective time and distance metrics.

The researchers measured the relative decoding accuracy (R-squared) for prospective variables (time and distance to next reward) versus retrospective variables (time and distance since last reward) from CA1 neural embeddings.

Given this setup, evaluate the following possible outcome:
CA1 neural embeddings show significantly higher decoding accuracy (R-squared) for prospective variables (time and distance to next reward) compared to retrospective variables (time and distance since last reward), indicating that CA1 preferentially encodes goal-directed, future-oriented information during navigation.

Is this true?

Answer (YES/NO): NO